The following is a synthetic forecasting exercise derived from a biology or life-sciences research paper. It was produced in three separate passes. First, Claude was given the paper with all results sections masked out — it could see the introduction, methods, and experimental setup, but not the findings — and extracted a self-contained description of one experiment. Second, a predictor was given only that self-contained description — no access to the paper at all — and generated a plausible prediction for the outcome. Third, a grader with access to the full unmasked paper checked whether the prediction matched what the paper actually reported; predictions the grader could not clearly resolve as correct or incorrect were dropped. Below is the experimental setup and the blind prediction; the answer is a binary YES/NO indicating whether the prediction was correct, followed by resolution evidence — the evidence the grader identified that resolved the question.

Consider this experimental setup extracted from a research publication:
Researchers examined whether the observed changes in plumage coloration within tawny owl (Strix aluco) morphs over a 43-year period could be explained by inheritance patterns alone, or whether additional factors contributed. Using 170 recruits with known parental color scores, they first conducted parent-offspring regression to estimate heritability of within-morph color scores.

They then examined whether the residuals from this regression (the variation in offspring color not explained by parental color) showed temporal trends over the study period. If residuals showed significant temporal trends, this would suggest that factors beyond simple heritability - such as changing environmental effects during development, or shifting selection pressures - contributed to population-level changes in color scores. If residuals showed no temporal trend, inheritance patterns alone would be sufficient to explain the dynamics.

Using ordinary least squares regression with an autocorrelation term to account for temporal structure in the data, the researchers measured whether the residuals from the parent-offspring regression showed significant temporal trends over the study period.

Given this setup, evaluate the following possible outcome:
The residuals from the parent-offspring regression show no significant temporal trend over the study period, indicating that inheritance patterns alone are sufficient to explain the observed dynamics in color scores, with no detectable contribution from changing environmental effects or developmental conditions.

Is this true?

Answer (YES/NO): NO